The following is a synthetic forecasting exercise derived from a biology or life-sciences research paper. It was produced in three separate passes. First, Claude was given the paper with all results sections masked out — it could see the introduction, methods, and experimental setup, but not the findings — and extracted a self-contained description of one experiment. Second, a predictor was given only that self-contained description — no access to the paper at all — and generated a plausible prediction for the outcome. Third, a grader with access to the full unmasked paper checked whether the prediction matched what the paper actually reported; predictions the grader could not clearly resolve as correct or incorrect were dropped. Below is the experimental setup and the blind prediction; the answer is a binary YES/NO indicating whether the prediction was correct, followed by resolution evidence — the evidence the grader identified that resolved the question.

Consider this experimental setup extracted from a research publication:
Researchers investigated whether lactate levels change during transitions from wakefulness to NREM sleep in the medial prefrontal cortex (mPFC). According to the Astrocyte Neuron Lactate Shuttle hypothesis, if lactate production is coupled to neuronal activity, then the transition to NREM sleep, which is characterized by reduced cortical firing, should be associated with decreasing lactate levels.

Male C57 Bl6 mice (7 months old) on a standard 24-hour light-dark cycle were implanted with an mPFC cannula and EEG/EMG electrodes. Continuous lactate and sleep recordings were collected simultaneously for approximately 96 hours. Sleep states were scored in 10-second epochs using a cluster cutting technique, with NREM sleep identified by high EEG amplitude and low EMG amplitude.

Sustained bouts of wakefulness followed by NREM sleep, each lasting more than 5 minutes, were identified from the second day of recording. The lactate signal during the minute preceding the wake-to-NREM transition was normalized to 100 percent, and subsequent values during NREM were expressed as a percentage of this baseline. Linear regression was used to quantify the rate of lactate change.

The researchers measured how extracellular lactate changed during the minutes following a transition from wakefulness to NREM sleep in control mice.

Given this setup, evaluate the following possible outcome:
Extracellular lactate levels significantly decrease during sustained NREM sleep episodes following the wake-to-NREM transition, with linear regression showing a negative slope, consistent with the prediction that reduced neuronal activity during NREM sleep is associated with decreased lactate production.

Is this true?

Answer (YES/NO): YES